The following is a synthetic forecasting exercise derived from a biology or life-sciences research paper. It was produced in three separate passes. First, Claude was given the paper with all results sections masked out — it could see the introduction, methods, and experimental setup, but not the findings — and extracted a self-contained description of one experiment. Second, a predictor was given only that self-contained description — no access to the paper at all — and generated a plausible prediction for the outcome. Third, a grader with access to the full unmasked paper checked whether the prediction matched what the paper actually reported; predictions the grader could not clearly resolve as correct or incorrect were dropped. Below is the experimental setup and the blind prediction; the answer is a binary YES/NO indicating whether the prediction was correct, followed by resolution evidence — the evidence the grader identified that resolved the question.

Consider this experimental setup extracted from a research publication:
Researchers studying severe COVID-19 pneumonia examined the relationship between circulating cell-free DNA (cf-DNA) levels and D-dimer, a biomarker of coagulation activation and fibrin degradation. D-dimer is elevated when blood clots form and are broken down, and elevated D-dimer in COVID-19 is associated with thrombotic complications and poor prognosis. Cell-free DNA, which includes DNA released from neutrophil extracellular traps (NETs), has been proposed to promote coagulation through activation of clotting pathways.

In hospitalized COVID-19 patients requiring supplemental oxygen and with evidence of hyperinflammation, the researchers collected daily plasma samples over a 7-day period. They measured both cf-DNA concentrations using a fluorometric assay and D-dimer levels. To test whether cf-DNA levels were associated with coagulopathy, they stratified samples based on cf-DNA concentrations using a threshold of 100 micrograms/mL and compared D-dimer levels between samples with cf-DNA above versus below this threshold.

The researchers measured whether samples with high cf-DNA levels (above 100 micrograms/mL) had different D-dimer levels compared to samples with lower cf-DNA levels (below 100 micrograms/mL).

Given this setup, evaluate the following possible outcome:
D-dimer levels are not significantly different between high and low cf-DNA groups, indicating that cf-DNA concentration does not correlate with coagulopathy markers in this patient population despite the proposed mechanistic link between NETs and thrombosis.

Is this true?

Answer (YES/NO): NO